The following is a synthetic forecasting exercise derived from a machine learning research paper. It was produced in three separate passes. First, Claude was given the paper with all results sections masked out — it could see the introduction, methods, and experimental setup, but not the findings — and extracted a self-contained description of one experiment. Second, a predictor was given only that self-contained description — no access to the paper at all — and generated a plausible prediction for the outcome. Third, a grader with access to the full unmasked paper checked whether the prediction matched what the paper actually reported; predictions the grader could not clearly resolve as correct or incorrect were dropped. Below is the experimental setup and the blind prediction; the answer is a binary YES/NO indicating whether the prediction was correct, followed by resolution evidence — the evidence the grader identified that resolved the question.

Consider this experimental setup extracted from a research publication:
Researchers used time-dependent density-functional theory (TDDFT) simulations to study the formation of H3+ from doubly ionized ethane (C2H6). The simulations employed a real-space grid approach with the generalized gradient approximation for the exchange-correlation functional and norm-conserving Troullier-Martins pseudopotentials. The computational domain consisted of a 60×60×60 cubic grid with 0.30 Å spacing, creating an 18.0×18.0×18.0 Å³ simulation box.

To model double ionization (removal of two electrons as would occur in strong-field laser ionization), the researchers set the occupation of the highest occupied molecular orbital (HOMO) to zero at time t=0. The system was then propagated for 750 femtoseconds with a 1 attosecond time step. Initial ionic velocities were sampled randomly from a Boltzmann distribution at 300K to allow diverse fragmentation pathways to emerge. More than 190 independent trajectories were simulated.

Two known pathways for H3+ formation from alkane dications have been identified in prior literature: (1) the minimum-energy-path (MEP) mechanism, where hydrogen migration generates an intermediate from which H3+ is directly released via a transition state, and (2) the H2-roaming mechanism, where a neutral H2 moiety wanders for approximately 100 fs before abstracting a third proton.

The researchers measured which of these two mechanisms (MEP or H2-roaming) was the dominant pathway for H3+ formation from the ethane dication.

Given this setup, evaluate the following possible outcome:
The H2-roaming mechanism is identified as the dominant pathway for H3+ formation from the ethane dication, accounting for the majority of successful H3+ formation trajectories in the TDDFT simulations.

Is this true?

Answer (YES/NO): NO